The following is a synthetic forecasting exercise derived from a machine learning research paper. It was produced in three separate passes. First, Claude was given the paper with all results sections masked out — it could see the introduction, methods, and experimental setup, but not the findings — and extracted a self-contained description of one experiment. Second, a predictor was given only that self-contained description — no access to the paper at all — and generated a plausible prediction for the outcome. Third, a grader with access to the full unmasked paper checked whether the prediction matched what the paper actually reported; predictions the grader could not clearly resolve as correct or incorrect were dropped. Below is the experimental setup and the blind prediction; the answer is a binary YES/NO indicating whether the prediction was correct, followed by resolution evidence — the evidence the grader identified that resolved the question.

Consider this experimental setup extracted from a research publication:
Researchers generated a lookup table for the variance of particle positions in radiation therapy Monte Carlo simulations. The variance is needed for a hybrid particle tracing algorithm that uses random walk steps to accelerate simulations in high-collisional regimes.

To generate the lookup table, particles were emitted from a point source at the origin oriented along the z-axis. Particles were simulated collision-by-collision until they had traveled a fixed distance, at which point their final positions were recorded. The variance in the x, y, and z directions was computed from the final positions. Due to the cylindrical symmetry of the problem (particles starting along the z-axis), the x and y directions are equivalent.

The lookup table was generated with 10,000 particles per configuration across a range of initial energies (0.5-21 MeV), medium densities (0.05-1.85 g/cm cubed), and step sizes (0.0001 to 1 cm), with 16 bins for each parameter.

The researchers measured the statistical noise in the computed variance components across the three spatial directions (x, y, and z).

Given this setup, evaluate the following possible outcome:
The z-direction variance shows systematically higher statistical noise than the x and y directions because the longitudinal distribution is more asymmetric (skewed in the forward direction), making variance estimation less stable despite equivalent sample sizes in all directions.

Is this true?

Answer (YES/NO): YES